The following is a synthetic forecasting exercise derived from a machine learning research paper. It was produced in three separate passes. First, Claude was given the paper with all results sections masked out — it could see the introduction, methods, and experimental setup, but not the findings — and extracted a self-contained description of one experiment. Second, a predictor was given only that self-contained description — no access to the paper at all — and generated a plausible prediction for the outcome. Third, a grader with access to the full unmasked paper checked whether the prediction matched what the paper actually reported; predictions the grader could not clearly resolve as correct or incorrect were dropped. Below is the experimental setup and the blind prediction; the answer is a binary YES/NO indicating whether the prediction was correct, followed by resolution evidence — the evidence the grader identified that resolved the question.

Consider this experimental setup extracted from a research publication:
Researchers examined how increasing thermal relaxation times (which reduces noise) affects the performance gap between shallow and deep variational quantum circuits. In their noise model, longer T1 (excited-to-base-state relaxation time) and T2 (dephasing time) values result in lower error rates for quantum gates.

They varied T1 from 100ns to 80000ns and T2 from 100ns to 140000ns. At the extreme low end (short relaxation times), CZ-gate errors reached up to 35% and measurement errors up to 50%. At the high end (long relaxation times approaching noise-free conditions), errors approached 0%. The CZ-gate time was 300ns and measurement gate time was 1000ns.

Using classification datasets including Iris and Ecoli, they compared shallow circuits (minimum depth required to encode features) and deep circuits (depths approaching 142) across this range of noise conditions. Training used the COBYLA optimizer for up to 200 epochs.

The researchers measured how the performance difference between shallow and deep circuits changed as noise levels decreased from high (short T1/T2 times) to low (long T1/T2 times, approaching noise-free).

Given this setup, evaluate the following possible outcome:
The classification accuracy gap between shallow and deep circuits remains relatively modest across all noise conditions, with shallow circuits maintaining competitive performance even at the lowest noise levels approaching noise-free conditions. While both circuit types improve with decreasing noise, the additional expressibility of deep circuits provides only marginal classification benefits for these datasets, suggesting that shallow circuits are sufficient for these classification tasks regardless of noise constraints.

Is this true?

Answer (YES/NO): NO